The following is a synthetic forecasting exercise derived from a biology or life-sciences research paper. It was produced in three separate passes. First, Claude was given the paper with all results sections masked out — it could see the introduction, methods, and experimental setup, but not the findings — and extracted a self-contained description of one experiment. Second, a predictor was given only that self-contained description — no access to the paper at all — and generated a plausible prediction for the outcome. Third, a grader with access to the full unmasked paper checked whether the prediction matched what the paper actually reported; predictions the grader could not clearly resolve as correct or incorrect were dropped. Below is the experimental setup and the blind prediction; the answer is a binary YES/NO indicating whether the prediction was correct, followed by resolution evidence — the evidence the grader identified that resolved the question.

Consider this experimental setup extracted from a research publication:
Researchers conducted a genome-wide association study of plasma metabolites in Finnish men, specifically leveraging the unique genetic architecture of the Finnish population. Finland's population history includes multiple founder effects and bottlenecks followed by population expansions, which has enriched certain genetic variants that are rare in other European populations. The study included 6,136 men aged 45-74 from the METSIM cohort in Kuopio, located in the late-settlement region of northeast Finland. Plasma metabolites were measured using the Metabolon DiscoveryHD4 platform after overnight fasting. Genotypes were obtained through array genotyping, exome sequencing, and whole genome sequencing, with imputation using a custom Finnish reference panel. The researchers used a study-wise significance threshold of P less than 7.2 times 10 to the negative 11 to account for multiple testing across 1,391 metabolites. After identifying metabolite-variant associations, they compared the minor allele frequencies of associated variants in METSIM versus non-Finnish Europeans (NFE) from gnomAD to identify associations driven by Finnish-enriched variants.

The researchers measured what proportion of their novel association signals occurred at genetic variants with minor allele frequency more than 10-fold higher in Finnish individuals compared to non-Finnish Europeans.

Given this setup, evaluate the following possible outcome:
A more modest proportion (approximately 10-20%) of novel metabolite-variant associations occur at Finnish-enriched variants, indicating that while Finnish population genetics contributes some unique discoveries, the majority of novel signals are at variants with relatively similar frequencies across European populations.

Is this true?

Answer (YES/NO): NO